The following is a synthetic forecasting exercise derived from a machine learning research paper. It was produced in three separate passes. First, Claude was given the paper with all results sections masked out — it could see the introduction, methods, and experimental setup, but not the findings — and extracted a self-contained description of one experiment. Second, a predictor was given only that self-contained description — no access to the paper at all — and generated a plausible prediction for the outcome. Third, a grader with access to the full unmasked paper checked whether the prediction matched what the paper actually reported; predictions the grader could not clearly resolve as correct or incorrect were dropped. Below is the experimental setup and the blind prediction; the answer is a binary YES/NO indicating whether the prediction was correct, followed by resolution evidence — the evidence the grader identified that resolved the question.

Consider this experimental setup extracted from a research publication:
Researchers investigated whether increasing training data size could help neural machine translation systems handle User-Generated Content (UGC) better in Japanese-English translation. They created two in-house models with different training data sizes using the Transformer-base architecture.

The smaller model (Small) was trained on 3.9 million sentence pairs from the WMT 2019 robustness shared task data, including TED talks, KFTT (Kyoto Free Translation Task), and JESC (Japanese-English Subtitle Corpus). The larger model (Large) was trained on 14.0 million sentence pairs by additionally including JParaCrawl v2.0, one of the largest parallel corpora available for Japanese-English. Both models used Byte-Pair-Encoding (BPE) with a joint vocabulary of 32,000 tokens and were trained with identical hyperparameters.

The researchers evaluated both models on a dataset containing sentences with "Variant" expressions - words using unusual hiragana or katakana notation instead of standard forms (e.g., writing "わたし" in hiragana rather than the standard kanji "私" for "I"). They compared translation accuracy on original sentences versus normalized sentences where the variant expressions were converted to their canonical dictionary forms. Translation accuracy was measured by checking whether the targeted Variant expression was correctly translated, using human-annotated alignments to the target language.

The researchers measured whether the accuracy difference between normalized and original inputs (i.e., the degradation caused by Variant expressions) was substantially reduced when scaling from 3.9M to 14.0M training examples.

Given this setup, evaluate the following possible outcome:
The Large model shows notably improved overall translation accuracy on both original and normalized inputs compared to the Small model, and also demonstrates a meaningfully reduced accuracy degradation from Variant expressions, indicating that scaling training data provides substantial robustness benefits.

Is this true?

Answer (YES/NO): NO